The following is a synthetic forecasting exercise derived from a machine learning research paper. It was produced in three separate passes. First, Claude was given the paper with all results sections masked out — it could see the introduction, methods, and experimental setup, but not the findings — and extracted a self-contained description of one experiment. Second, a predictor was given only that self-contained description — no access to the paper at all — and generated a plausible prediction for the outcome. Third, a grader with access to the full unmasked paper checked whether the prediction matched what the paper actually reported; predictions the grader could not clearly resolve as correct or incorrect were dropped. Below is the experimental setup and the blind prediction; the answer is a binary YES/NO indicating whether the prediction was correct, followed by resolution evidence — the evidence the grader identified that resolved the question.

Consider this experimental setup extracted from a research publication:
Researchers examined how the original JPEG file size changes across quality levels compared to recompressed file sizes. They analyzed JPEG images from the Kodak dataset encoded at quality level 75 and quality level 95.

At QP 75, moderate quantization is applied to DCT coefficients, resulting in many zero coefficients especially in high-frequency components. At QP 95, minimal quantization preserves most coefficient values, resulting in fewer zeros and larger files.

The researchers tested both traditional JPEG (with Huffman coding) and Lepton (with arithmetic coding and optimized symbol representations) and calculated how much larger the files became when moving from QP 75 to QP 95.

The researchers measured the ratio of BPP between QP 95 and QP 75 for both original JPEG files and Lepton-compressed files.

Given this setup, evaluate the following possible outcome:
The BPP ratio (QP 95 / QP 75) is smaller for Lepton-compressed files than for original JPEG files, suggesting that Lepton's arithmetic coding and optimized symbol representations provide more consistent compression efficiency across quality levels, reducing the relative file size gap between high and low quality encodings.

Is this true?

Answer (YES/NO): NO